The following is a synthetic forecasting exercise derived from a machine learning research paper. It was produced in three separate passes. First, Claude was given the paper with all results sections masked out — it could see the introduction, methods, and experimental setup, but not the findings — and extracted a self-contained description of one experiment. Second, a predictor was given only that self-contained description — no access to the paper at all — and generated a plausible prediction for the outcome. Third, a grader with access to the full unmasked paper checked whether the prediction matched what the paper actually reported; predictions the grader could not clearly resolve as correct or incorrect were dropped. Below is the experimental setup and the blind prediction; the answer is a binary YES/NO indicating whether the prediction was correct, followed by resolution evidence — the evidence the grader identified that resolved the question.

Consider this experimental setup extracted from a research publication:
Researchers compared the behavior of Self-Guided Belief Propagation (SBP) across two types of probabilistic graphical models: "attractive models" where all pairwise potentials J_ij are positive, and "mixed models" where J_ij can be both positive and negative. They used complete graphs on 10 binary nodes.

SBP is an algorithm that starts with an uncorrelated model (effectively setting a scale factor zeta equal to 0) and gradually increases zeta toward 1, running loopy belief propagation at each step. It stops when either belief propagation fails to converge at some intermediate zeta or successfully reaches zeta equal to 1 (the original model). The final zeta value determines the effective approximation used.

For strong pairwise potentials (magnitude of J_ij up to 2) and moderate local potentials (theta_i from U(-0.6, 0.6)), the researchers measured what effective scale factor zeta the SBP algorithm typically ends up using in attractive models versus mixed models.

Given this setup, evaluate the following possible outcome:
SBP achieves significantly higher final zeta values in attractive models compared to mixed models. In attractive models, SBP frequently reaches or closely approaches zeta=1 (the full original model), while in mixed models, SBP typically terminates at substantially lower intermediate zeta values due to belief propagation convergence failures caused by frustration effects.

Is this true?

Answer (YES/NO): YES